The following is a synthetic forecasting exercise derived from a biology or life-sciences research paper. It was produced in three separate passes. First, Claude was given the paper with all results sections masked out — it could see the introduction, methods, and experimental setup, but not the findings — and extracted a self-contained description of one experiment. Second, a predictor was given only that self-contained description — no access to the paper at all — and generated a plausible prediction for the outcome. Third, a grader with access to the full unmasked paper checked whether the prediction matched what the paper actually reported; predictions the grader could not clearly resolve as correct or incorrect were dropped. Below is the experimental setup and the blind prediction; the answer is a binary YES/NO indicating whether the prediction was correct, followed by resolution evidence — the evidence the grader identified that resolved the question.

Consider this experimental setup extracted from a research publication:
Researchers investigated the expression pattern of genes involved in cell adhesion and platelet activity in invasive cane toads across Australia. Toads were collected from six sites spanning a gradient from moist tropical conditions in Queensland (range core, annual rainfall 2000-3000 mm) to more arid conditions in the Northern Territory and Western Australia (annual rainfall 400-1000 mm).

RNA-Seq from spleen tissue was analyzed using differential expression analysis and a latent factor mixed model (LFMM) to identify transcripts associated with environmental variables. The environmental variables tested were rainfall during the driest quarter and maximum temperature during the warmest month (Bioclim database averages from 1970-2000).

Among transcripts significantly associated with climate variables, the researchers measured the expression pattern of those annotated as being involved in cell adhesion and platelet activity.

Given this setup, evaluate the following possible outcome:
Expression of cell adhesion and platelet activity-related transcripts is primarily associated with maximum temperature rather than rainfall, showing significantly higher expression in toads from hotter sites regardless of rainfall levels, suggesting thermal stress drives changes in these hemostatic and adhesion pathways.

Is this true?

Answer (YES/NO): NO